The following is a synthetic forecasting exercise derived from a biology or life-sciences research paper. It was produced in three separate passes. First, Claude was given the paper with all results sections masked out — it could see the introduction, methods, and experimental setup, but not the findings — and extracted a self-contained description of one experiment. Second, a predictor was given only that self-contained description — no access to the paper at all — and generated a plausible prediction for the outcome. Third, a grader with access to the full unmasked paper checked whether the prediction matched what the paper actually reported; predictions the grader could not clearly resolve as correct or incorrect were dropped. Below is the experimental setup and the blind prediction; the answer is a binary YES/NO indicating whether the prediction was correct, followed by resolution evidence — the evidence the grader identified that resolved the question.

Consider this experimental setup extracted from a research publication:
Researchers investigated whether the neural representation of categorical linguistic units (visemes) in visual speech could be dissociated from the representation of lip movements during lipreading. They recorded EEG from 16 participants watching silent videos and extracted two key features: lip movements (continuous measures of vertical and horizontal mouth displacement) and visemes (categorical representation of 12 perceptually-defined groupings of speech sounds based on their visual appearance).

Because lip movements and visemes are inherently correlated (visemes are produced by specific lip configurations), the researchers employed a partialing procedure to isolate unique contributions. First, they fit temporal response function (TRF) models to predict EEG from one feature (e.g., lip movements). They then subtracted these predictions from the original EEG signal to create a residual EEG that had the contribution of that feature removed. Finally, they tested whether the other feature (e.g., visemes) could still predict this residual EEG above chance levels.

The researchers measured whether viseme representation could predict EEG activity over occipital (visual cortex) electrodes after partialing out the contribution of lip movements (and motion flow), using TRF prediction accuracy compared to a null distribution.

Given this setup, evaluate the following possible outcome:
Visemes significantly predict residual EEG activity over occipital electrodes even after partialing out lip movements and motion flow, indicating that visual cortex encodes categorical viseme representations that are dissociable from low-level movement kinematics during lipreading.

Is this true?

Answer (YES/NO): YES